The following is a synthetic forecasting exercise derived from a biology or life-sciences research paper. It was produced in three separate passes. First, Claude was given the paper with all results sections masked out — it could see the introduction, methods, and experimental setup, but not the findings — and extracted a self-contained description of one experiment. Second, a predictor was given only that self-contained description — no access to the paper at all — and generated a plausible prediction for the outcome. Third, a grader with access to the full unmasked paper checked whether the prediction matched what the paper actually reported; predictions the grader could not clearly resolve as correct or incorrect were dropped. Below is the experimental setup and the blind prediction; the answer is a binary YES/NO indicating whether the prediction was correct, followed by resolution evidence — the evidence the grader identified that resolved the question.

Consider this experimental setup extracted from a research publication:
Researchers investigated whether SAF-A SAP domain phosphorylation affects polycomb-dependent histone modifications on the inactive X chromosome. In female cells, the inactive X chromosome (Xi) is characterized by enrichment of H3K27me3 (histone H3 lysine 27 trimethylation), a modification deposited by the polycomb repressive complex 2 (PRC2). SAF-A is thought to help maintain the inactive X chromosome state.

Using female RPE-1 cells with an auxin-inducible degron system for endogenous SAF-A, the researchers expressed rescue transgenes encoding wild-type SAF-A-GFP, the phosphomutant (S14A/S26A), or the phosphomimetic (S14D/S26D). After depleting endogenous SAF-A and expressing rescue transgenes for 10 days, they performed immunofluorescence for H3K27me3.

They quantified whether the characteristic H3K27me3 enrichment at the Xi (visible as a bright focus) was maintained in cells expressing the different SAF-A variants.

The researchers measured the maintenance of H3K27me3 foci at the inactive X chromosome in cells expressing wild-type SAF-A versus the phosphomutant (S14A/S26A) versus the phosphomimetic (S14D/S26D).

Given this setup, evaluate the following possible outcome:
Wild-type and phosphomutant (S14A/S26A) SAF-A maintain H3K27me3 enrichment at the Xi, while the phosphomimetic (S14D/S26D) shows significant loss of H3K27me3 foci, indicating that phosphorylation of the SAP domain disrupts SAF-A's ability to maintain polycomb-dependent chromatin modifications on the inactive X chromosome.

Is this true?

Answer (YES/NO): NO